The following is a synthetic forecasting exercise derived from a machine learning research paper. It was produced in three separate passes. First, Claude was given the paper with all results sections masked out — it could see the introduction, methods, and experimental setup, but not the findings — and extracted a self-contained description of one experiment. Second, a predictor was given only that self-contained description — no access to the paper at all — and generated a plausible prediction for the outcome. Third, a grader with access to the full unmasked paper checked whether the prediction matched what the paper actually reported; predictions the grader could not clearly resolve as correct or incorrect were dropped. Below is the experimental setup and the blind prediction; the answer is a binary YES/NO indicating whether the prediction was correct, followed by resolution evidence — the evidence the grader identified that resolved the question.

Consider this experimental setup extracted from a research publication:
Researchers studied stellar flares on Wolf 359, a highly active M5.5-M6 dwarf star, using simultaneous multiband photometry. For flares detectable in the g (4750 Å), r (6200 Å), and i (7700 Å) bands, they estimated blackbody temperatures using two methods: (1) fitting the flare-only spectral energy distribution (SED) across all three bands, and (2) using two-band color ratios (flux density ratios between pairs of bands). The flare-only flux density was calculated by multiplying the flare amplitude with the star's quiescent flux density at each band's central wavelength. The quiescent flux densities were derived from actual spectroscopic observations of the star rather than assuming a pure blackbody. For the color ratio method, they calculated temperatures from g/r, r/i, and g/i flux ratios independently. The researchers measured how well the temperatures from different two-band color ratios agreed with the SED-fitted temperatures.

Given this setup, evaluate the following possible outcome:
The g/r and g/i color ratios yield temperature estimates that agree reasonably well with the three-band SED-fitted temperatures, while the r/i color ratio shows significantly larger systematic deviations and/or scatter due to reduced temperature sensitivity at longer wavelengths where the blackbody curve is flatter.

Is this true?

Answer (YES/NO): NO